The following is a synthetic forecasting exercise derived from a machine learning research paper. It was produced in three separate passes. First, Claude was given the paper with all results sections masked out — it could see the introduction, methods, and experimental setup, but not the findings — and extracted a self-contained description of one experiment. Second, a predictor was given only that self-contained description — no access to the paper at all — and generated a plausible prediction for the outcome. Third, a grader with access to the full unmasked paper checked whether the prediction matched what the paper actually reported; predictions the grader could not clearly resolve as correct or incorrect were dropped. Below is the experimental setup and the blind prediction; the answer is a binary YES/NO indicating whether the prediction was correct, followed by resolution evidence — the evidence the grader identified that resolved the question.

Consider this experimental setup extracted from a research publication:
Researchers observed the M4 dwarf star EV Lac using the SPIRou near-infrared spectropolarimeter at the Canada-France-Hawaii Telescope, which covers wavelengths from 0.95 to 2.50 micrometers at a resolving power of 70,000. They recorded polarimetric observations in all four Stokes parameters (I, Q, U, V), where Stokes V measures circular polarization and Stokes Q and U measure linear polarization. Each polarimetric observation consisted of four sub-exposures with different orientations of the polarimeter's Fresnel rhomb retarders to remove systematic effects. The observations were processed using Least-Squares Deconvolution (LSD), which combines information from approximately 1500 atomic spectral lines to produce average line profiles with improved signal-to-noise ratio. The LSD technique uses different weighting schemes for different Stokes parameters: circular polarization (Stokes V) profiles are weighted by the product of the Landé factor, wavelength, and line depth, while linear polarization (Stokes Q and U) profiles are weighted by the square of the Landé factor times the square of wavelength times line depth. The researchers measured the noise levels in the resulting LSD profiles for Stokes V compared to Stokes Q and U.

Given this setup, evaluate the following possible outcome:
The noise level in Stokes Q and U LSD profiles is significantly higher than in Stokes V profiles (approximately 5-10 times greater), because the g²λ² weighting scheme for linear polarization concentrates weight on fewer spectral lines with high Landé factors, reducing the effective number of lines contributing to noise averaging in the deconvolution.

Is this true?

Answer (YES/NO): NO